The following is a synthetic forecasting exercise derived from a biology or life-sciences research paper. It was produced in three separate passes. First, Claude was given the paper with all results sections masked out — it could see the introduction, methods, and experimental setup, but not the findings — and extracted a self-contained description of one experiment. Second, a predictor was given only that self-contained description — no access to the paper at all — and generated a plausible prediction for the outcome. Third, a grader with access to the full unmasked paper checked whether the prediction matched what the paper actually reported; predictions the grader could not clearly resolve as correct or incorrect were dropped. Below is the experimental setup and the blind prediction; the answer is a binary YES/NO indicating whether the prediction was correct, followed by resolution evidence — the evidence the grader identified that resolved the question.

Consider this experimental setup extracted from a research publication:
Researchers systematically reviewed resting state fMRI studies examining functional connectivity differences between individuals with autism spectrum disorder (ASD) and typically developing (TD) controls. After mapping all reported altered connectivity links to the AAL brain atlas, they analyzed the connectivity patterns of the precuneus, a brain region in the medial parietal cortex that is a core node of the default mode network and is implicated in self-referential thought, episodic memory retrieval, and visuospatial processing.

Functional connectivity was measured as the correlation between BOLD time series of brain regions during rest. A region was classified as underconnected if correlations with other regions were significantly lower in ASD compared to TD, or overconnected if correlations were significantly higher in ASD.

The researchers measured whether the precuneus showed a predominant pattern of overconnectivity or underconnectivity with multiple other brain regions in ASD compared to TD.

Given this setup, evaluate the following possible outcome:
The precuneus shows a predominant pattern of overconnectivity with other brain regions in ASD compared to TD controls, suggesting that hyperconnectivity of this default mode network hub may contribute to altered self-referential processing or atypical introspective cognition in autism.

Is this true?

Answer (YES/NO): NO